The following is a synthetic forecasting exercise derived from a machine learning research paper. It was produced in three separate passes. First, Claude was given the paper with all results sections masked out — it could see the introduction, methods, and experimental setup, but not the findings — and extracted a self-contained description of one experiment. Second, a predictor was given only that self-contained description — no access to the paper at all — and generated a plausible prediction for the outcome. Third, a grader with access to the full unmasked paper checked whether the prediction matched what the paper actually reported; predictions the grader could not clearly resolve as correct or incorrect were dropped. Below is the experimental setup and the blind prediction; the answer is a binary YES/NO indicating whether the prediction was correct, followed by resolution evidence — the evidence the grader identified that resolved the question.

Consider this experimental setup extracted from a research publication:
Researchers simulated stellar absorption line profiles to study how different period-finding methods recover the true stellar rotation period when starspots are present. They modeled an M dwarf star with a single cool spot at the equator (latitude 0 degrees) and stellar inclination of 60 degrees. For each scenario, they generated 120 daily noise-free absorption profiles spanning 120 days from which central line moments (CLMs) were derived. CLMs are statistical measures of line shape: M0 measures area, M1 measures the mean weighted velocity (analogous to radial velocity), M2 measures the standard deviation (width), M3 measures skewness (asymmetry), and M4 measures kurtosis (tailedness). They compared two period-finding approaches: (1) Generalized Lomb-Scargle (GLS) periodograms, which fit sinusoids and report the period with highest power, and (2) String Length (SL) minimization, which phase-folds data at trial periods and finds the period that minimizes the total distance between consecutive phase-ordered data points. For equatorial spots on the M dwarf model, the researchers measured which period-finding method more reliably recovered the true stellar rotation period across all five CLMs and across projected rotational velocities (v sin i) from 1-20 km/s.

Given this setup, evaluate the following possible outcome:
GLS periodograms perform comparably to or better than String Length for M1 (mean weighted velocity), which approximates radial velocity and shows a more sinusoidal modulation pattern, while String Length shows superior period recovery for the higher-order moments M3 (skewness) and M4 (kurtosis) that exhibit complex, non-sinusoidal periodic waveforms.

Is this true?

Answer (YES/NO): NO